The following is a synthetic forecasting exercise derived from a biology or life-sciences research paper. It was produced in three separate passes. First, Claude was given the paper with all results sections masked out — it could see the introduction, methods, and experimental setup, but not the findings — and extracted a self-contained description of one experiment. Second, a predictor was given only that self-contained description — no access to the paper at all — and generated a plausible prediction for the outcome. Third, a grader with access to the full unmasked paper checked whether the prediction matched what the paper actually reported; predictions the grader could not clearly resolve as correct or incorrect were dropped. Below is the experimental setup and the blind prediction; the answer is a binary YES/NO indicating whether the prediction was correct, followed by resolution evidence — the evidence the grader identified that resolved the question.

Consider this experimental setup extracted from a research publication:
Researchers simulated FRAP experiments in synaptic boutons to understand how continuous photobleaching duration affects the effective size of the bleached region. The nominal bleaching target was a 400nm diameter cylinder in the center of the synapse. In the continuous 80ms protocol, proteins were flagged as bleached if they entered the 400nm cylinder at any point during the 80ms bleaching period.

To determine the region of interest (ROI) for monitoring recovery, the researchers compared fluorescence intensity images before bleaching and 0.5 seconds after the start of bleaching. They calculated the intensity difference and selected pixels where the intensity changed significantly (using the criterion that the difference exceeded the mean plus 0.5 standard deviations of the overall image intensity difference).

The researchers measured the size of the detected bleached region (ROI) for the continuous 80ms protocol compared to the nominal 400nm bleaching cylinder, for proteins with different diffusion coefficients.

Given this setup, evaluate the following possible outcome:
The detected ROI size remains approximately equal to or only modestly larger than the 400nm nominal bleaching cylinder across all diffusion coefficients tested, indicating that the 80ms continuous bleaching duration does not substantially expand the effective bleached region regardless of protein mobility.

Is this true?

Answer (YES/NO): NO